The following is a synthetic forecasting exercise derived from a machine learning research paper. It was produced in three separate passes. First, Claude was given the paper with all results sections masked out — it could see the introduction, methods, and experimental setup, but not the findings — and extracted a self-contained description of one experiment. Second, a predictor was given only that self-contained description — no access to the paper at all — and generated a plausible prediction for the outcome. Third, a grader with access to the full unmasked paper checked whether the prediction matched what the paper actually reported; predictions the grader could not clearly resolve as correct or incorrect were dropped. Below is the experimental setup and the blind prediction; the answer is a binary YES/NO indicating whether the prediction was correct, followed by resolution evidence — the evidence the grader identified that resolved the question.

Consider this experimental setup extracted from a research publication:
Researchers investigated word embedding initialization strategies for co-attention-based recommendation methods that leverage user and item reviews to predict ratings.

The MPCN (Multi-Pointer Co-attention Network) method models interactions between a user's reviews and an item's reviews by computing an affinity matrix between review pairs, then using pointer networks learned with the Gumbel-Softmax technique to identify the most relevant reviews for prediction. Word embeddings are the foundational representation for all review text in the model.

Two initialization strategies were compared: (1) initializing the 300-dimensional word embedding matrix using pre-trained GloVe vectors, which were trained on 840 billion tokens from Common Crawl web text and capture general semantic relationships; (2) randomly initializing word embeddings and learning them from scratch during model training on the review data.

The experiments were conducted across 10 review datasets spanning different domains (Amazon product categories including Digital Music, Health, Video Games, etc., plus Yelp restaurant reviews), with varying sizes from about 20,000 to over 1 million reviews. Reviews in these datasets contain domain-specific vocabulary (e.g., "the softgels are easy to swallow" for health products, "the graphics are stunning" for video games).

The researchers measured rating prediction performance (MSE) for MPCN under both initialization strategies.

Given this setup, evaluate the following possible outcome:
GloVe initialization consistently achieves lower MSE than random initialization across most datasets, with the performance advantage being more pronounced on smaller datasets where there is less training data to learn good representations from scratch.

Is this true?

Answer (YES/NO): NO